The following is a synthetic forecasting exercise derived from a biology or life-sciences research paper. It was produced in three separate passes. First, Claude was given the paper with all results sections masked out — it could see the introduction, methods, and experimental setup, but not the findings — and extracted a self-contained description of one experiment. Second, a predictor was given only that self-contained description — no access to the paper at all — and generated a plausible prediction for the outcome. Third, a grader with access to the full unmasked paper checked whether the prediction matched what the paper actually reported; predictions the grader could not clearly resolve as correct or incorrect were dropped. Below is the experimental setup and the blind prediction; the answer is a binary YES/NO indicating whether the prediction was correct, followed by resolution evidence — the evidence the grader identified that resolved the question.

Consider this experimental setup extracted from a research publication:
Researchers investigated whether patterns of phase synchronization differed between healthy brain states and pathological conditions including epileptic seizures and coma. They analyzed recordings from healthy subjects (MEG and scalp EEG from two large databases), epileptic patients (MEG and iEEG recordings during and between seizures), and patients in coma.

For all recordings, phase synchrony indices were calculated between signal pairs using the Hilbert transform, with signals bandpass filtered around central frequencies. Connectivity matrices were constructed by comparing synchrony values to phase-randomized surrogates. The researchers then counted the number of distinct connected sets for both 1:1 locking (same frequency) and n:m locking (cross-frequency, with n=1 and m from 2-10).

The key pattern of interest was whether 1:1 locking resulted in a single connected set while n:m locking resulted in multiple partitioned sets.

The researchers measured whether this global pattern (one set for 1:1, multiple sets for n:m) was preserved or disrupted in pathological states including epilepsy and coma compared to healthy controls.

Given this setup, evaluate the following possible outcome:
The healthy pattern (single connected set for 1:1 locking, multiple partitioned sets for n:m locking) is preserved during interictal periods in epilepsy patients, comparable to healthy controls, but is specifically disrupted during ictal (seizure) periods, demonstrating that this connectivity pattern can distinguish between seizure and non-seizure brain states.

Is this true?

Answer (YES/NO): NO